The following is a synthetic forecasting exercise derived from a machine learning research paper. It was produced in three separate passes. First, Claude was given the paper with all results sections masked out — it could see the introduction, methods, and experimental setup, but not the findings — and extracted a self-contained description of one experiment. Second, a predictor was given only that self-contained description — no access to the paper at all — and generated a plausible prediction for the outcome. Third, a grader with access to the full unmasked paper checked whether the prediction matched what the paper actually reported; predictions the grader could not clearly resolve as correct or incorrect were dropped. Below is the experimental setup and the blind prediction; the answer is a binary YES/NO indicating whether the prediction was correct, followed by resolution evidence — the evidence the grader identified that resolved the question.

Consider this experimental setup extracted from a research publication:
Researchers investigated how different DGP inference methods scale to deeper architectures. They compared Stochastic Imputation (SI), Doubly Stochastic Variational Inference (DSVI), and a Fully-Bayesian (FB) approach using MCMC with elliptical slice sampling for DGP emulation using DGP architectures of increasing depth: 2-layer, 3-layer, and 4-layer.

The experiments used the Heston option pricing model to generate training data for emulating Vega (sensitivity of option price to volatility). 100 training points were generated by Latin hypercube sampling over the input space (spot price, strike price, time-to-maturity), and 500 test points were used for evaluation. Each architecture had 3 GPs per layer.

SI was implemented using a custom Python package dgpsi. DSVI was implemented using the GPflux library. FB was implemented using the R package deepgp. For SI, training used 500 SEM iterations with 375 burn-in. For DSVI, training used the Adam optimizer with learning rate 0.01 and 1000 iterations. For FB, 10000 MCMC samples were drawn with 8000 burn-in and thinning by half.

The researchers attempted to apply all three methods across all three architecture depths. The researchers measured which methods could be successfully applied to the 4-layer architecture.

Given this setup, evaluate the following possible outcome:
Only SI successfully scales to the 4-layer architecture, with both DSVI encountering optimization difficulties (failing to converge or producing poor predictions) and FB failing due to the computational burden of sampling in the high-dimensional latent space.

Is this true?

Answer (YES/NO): NO